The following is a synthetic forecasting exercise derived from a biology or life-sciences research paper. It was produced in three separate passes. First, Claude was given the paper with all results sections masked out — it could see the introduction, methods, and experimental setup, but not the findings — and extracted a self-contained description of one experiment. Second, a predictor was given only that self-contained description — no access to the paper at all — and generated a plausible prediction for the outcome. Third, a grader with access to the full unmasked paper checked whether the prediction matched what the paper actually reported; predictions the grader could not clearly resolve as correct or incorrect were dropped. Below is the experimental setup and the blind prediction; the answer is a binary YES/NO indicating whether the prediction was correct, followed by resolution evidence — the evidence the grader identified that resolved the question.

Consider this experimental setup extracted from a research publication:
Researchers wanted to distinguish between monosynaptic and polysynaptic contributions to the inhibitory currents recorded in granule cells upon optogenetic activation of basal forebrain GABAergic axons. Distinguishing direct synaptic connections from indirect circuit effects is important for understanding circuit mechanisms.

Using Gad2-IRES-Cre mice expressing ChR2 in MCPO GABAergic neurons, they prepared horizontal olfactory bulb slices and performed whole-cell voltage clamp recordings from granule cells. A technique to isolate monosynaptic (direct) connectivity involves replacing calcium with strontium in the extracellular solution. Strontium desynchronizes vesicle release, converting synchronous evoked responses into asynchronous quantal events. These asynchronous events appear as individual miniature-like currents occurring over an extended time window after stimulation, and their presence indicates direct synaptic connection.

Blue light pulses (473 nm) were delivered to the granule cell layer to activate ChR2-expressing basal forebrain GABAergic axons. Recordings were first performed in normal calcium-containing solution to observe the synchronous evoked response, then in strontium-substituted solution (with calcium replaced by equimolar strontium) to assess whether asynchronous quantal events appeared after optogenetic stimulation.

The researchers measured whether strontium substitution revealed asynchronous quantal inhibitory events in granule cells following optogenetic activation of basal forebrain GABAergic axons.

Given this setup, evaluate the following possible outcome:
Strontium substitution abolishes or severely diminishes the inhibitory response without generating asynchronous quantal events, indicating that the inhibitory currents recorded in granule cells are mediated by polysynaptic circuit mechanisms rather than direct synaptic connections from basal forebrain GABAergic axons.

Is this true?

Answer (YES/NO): NO